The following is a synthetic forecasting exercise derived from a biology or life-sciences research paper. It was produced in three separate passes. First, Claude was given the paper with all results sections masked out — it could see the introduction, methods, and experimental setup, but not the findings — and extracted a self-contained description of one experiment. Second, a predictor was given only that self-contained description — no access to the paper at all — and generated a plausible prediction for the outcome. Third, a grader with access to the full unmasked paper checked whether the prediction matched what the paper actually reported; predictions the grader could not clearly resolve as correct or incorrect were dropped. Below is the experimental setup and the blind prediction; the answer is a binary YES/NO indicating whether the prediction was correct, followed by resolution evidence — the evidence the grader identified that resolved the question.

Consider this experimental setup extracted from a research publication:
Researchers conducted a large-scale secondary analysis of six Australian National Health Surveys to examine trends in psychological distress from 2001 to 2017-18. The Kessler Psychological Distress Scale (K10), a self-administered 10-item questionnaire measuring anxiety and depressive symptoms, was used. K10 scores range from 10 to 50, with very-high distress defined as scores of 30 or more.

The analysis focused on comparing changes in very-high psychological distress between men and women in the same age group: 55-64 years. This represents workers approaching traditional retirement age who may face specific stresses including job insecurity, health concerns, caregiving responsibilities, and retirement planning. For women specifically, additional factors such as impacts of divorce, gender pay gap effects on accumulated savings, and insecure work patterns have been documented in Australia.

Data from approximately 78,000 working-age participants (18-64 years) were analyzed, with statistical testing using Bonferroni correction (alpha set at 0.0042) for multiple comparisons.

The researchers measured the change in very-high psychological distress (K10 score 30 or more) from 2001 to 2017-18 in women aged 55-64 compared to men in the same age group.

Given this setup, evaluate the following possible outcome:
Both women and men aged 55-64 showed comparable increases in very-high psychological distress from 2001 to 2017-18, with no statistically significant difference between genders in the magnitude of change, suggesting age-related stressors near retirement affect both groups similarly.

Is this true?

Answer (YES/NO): NO